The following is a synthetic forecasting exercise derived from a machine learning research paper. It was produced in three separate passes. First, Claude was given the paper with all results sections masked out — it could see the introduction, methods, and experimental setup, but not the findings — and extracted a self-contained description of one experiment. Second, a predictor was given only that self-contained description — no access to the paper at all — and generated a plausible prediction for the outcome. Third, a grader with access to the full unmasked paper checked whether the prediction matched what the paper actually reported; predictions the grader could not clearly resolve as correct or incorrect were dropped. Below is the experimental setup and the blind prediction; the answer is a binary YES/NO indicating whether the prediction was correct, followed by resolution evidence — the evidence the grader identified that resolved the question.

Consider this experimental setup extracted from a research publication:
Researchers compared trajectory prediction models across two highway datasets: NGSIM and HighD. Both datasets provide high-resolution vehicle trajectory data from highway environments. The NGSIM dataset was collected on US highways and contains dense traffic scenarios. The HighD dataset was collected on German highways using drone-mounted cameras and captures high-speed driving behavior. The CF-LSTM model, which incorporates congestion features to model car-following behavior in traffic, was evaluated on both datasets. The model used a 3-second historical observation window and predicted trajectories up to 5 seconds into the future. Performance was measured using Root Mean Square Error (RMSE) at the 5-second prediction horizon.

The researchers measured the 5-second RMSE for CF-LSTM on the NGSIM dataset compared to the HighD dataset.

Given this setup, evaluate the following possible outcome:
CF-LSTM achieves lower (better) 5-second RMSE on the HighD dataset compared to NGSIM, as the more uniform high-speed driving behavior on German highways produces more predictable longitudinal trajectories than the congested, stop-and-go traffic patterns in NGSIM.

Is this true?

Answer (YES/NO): YES